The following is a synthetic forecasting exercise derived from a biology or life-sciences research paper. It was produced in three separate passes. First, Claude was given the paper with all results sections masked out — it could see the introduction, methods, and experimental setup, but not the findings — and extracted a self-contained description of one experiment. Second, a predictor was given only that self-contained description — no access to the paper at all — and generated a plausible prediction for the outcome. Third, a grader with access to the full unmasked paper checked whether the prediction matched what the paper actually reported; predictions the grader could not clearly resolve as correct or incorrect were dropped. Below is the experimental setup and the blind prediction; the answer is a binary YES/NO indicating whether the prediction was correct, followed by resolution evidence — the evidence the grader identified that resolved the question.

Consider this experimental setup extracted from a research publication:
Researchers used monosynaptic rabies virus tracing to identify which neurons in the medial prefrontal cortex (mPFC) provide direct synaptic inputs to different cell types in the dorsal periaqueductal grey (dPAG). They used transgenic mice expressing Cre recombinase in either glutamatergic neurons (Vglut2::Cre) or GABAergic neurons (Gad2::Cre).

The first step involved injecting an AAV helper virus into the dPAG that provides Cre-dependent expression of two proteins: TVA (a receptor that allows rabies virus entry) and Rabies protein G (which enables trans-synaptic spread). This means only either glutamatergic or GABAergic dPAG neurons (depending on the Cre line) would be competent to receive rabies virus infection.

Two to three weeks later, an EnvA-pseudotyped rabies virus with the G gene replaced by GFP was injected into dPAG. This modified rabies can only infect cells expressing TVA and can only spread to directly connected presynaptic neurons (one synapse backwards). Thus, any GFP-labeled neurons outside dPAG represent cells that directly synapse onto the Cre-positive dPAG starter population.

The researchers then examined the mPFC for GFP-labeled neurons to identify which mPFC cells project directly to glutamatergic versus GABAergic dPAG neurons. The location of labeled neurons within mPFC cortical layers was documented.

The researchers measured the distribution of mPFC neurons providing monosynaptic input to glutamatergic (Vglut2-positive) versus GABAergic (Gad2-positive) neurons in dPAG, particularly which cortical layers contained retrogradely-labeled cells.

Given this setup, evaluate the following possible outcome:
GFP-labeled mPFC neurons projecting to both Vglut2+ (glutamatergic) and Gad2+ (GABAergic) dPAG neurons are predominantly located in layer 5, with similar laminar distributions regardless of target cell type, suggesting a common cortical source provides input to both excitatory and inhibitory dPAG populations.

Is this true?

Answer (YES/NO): NO